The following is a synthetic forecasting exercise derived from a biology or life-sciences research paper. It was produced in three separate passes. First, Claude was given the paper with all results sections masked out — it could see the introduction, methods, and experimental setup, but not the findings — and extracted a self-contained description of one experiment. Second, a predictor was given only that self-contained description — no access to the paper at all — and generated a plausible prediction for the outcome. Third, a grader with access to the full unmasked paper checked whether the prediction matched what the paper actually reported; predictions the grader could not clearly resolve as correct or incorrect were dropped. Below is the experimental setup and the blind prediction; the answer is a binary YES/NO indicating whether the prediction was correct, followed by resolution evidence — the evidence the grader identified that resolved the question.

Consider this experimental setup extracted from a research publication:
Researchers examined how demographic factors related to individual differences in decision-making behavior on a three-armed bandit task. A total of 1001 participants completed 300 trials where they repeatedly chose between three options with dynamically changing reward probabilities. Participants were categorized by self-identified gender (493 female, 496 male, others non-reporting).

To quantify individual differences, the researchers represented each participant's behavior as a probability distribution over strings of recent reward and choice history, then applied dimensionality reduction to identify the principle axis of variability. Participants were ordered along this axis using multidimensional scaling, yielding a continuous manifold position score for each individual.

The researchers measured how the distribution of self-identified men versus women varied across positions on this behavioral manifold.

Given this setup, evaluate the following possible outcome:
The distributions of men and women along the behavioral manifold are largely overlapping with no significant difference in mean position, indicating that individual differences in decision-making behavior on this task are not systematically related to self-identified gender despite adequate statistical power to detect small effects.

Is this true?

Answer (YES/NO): NO